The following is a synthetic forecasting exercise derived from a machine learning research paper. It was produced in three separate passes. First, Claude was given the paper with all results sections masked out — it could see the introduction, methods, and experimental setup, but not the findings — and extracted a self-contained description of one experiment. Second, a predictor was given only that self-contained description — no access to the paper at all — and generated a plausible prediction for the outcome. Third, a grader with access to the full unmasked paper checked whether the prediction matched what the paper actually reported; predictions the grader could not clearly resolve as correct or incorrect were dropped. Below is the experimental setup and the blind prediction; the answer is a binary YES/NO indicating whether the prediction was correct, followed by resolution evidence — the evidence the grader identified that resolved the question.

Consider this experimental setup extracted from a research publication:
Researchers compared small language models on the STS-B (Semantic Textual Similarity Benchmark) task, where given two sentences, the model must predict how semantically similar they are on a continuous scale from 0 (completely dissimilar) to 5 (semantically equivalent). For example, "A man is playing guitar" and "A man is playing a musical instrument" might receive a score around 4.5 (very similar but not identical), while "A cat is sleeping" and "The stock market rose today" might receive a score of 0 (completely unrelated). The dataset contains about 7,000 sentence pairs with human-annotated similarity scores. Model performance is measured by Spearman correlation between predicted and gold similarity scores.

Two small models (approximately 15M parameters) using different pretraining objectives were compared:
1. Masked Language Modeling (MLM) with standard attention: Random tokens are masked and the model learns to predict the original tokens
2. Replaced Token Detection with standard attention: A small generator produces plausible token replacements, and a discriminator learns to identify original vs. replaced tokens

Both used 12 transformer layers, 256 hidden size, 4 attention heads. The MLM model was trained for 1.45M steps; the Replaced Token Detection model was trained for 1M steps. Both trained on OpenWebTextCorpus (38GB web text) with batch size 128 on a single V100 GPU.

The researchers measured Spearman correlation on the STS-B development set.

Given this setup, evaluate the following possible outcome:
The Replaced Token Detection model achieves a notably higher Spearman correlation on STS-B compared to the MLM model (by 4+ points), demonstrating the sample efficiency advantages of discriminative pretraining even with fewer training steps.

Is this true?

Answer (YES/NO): NO